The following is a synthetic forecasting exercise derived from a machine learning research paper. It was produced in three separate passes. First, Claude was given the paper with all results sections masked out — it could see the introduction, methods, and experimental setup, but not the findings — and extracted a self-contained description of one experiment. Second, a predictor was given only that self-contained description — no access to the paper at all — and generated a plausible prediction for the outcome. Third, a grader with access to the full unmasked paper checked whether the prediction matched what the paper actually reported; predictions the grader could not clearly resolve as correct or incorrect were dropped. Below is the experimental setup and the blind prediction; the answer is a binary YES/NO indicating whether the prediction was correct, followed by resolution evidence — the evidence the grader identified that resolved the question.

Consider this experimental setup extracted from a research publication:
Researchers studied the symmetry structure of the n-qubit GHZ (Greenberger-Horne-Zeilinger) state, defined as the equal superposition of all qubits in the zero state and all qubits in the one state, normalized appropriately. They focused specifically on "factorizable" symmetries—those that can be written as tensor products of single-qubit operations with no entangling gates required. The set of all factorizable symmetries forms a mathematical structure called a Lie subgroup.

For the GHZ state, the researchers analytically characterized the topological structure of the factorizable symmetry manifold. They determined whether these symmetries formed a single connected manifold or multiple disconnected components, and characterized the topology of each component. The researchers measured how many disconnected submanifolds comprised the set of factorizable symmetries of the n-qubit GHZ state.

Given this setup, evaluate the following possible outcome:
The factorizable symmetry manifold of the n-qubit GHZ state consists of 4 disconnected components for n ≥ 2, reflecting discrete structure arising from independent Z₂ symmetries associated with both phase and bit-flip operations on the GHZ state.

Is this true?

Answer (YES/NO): NO